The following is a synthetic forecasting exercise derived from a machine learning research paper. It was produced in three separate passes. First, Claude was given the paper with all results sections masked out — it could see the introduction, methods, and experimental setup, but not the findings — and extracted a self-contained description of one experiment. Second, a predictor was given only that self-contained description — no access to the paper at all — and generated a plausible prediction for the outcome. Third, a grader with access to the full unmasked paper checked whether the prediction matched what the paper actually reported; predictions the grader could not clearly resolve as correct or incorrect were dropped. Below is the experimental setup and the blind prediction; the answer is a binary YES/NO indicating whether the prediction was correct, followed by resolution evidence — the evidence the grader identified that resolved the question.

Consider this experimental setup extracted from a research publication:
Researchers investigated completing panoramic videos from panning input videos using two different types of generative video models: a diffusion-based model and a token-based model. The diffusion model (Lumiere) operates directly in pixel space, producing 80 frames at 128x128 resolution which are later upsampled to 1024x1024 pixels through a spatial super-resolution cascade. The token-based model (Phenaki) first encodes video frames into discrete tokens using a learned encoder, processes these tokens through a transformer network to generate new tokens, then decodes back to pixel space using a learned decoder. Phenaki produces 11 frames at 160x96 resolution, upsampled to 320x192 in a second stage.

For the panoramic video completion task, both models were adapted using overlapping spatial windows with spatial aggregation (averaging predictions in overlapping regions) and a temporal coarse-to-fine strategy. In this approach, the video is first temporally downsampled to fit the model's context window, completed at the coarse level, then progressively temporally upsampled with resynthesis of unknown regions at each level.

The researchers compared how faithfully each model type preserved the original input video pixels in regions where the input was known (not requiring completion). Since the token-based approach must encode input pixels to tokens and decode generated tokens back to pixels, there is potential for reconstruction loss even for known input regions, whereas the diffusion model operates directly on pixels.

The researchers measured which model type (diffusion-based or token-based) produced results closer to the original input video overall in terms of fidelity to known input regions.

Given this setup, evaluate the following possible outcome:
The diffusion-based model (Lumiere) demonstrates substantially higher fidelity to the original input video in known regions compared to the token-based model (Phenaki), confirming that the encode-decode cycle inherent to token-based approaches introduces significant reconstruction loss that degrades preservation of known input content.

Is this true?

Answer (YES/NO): YES